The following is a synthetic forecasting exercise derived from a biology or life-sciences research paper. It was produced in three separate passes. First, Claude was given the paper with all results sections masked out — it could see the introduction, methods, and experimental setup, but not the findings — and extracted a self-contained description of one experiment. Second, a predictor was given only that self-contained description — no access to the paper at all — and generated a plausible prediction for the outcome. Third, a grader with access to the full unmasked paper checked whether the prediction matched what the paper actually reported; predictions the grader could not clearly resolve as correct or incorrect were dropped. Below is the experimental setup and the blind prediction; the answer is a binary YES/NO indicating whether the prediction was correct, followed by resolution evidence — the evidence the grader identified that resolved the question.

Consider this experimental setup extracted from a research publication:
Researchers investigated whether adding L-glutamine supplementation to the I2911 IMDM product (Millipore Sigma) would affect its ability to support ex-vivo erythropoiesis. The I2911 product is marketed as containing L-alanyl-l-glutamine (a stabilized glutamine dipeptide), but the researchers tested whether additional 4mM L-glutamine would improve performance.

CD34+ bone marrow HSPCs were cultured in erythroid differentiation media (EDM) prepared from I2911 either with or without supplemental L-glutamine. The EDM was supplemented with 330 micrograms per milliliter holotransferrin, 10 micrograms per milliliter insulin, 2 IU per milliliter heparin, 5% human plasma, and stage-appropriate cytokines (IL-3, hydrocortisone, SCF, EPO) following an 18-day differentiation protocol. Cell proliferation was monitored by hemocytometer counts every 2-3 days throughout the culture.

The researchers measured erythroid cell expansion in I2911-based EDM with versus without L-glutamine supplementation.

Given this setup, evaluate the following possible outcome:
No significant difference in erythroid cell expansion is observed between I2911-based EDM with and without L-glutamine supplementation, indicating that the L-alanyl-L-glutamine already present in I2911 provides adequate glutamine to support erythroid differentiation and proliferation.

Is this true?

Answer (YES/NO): NO